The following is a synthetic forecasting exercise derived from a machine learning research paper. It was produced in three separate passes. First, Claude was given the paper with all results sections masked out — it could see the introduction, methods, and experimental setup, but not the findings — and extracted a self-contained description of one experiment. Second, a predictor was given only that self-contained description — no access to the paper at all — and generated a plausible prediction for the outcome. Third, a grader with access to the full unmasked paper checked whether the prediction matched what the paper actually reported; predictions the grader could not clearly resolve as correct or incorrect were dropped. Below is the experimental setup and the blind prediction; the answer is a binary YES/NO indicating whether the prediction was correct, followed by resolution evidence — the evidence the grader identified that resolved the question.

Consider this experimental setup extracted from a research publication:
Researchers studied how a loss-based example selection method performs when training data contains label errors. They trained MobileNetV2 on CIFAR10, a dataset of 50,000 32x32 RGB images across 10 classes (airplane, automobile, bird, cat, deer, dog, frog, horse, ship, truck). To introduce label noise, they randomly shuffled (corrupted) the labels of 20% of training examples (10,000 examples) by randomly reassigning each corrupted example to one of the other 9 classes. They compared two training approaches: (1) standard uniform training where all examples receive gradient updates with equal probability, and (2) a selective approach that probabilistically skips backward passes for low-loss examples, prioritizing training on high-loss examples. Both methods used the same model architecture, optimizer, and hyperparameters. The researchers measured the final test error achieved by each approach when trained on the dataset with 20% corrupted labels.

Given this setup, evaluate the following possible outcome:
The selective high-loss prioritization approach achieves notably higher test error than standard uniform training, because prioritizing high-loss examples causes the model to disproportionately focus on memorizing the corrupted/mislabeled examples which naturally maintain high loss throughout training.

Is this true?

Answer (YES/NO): YES